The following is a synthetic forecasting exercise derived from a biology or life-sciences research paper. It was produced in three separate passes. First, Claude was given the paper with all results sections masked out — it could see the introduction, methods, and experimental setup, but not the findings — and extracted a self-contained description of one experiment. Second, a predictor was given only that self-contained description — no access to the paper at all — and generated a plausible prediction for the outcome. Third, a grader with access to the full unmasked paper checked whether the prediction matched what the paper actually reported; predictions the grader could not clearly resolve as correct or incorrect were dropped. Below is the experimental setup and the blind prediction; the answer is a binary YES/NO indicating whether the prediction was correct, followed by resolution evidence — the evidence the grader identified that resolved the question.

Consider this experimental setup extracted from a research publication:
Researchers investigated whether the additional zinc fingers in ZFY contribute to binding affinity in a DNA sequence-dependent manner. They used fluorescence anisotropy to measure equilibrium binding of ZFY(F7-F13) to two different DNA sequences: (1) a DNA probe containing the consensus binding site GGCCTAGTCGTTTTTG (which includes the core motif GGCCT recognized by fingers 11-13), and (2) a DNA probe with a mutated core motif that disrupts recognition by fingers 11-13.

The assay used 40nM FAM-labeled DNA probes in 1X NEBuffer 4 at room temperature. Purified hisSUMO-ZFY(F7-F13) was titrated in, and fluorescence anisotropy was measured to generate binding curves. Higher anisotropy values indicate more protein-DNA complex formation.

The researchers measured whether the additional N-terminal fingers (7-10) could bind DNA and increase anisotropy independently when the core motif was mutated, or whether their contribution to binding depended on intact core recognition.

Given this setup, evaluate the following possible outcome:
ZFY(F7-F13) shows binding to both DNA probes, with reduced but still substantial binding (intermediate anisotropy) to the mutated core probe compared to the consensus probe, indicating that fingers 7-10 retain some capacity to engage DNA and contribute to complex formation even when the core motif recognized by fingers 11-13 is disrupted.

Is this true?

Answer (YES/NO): NO